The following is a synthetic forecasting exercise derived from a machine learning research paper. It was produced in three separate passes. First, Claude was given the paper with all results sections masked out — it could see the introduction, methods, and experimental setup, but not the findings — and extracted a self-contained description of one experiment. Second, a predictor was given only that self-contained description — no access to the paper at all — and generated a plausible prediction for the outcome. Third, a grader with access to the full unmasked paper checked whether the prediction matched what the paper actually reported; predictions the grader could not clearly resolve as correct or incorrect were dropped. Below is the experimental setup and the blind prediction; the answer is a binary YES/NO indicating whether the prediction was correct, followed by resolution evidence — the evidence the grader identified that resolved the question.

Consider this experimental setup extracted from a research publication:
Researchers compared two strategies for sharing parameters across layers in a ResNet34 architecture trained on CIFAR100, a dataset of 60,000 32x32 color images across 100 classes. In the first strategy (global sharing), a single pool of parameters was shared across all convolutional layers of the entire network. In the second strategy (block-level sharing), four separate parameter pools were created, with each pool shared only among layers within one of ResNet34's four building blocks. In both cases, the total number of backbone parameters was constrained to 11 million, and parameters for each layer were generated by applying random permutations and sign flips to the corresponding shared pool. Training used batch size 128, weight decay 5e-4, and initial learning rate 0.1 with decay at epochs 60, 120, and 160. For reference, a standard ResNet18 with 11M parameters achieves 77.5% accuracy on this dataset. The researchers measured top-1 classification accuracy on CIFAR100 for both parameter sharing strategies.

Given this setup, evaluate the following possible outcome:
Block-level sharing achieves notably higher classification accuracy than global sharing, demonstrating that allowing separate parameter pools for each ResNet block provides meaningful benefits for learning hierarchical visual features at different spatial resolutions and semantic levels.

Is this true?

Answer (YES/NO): NO